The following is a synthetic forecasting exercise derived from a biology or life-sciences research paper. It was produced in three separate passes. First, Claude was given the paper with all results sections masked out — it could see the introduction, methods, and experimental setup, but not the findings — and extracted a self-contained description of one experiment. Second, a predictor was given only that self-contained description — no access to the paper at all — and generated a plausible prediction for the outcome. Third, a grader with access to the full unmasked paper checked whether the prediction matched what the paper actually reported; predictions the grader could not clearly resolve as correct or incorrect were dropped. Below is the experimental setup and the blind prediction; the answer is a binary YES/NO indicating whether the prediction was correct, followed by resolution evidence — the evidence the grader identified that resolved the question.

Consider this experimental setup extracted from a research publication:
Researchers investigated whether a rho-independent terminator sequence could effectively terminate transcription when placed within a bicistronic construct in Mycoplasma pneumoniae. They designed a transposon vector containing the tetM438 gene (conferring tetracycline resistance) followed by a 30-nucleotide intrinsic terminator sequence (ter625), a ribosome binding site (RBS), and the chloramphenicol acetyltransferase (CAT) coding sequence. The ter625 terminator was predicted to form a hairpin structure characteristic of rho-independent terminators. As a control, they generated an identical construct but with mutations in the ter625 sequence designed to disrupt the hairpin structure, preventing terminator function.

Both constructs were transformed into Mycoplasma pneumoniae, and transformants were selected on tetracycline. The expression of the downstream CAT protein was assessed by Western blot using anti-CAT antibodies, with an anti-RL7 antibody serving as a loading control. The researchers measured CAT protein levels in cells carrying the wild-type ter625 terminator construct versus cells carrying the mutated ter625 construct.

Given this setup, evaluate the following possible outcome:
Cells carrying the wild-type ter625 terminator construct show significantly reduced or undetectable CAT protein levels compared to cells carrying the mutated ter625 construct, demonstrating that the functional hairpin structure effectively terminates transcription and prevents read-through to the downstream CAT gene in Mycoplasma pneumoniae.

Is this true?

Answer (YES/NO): YES